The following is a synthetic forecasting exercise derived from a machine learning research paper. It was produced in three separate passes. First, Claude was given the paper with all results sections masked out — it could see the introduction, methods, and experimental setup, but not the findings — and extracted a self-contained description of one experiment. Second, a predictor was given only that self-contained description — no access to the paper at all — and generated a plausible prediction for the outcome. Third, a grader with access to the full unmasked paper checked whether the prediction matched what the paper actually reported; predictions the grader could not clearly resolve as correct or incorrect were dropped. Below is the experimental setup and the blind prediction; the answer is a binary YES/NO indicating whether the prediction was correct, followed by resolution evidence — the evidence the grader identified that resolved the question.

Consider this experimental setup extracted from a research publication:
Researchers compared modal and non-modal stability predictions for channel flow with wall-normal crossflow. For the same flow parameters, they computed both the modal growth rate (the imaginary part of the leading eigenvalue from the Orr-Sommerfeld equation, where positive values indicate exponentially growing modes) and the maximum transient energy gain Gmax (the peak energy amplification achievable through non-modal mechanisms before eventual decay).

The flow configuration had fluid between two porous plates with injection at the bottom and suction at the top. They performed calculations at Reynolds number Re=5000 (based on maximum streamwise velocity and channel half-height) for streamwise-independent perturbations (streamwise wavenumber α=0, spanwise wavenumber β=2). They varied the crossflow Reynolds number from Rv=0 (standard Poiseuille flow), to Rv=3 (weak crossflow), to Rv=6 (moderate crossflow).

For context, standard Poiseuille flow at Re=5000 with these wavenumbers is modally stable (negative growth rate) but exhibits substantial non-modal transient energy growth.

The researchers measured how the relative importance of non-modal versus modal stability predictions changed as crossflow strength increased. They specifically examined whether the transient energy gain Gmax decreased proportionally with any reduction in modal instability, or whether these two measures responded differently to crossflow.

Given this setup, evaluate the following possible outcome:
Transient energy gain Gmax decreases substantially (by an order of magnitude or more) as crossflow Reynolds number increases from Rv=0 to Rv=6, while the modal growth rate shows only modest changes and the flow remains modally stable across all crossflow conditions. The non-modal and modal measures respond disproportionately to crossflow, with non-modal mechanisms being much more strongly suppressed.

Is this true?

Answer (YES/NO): NO